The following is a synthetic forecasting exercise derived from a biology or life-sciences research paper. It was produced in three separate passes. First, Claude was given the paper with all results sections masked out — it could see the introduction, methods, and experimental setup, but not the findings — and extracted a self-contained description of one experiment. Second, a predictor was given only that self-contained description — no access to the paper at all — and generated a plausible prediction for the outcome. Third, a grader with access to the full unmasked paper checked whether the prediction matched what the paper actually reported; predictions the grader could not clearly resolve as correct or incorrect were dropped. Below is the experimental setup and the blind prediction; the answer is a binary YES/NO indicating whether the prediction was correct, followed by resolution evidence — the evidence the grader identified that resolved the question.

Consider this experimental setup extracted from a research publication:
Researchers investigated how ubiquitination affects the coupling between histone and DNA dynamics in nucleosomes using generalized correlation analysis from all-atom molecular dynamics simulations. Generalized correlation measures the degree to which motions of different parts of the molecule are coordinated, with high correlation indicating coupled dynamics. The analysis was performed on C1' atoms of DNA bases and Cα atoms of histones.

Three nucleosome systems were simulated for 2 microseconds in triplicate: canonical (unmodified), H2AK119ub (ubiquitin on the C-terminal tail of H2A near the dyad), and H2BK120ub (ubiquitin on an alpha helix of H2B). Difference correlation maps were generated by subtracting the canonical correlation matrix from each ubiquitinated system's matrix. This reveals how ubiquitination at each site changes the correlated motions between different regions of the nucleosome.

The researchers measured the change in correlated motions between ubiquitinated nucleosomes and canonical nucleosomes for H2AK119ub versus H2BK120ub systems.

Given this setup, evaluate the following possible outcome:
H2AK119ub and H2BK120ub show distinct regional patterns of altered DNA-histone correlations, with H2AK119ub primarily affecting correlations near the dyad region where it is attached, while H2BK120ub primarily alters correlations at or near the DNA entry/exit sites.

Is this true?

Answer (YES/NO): NO